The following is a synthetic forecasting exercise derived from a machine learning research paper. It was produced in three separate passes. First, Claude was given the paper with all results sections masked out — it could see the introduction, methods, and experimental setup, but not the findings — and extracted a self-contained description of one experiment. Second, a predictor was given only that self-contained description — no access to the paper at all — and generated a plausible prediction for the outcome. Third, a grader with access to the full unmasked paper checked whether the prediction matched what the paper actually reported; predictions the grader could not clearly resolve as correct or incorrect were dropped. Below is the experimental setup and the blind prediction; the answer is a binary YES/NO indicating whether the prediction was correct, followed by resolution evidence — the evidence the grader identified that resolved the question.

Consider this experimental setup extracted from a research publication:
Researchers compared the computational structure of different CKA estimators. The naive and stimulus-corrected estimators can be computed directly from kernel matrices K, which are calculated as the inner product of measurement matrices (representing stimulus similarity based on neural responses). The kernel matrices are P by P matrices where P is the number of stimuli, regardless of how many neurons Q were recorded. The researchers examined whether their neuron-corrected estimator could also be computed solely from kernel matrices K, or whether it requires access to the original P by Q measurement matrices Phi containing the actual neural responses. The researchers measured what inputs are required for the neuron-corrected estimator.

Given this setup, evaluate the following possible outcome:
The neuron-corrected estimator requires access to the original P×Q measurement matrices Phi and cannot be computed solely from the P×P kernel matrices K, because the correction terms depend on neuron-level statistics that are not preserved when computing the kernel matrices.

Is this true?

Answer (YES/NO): YES